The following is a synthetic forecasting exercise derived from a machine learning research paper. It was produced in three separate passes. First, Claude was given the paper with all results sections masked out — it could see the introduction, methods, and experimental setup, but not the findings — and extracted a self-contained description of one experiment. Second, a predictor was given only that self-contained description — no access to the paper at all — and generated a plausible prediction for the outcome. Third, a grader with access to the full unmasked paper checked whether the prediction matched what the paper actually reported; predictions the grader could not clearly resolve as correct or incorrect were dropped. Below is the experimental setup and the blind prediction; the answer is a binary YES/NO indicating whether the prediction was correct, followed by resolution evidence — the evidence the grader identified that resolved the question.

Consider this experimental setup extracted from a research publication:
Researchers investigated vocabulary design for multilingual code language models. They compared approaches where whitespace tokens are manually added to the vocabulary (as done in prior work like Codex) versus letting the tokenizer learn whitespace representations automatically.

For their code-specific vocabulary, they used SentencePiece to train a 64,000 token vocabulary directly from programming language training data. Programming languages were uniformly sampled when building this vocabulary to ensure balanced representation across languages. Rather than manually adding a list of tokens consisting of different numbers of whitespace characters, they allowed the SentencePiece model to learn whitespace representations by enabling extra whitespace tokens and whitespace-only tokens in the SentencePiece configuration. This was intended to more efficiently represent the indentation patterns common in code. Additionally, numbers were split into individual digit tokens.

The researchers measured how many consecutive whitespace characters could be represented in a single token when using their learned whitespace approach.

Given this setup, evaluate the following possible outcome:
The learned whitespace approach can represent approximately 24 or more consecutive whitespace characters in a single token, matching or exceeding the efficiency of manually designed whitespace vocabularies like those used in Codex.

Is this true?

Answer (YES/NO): NO